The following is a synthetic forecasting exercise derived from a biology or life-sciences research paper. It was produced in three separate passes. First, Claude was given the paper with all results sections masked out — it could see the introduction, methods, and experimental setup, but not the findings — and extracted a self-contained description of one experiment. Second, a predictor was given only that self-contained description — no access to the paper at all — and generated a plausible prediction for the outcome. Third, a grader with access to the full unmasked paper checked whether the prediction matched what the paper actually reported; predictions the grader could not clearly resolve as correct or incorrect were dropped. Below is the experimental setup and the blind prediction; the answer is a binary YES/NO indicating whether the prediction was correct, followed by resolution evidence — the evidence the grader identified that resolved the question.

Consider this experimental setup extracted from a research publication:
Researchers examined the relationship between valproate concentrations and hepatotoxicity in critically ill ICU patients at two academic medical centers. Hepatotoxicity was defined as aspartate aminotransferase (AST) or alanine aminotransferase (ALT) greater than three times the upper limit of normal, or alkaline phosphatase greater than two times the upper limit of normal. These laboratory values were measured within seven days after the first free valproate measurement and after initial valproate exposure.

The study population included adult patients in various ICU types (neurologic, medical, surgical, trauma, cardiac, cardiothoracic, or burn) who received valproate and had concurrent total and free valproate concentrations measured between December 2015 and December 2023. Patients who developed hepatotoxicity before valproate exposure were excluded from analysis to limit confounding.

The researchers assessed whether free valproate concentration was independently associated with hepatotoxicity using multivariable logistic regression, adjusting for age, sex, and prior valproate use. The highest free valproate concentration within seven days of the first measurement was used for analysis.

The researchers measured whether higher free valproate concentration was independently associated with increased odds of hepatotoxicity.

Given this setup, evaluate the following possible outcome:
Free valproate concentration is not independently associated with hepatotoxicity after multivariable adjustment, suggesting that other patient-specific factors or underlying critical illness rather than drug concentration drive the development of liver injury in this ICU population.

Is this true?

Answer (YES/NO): NO